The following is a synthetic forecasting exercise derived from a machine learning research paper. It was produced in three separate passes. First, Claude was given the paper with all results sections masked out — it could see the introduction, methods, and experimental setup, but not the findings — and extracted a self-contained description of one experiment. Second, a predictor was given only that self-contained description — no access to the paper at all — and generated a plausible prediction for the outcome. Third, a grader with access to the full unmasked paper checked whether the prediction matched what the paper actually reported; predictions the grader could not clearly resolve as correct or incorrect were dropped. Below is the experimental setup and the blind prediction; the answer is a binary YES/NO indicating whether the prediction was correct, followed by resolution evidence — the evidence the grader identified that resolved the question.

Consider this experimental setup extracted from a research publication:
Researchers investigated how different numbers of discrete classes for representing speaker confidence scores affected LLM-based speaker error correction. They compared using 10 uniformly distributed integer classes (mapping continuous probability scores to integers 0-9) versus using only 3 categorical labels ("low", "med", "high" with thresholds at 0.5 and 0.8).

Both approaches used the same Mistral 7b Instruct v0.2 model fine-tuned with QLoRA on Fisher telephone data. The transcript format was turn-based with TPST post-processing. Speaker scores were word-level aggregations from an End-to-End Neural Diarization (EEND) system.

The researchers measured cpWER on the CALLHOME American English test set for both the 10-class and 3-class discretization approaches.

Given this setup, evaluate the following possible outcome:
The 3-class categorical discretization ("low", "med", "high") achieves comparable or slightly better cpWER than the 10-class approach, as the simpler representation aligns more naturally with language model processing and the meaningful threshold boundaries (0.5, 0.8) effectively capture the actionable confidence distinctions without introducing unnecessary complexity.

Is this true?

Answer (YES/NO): YES